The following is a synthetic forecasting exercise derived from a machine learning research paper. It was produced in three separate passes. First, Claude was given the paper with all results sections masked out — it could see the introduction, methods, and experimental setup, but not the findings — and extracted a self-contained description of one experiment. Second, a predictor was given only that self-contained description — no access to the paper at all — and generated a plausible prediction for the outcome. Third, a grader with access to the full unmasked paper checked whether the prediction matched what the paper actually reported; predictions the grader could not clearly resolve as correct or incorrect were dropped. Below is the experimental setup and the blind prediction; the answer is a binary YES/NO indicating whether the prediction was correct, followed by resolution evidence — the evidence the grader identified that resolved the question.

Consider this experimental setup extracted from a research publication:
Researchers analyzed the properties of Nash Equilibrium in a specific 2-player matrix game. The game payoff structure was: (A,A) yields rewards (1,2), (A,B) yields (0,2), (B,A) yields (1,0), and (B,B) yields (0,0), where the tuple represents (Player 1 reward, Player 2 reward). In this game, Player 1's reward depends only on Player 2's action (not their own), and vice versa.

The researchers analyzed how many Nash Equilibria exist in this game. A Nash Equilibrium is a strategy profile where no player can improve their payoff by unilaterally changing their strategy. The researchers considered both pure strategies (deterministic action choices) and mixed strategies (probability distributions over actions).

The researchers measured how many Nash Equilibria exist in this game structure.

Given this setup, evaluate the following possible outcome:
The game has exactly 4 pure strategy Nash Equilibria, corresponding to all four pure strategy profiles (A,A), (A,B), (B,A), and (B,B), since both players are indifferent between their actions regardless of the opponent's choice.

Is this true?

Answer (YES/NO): YES